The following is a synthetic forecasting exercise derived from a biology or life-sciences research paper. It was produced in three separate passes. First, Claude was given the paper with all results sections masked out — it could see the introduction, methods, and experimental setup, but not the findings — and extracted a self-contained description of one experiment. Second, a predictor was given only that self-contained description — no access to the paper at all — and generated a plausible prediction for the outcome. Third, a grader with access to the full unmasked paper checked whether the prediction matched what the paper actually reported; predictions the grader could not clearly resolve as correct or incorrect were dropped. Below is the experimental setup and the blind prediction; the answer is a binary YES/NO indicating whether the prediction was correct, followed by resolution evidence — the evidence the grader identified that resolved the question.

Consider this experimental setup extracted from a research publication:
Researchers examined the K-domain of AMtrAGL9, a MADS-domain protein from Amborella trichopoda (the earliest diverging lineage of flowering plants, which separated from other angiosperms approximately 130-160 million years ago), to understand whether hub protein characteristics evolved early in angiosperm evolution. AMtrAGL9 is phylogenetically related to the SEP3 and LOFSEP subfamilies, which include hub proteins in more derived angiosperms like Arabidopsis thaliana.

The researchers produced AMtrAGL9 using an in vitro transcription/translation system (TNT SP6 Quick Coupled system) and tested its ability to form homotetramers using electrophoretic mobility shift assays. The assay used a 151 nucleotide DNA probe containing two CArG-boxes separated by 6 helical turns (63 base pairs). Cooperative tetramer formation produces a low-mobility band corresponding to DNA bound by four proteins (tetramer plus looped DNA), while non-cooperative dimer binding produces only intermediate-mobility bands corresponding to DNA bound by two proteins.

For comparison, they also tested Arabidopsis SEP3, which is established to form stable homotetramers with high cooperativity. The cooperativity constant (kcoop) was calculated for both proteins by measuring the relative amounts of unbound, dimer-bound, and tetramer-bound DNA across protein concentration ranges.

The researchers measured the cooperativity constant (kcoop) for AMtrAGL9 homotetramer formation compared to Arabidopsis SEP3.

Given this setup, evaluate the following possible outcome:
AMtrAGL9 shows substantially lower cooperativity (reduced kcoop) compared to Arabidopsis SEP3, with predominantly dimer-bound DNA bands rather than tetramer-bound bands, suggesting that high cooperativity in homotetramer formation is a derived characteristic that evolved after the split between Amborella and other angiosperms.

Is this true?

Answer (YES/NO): NO